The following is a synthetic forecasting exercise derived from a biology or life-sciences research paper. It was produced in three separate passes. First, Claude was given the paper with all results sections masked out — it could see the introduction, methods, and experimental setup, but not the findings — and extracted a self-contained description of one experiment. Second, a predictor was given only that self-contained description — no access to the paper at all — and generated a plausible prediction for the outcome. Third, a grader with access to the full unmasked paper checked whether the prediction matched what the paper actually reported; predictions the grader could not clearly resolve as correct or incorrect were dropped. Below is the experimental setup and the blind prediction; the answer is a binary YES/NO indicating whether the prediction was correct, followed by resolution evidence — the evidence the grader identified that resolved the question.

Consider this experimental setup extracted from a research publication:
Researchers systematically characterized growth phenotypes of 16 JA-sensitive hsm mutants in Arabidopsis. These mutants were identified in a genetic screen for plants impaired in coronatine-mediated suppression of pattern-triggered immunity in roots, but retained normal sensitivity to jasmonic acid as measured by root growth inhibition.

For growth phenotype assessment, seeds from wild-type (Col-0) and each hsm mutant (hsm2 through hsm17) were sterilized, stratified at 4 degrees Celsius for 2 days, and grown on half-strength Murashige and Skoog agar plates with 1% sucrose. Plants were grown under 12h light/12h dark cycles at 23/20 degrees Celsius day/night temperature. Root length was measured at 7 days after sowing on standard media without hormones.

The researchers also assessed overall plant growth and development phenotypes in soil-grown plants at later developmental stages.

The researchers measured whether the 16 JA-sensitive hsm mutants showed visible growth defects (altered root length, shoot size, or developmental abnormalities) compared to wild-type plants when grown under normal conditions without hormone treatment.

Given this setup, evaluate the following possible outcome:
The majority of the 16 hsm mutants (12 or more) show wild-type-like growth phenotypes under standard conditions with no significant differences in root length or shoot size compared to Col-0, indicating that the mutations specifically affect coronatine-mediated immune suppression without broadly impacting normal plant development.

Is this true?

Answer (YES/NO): YES